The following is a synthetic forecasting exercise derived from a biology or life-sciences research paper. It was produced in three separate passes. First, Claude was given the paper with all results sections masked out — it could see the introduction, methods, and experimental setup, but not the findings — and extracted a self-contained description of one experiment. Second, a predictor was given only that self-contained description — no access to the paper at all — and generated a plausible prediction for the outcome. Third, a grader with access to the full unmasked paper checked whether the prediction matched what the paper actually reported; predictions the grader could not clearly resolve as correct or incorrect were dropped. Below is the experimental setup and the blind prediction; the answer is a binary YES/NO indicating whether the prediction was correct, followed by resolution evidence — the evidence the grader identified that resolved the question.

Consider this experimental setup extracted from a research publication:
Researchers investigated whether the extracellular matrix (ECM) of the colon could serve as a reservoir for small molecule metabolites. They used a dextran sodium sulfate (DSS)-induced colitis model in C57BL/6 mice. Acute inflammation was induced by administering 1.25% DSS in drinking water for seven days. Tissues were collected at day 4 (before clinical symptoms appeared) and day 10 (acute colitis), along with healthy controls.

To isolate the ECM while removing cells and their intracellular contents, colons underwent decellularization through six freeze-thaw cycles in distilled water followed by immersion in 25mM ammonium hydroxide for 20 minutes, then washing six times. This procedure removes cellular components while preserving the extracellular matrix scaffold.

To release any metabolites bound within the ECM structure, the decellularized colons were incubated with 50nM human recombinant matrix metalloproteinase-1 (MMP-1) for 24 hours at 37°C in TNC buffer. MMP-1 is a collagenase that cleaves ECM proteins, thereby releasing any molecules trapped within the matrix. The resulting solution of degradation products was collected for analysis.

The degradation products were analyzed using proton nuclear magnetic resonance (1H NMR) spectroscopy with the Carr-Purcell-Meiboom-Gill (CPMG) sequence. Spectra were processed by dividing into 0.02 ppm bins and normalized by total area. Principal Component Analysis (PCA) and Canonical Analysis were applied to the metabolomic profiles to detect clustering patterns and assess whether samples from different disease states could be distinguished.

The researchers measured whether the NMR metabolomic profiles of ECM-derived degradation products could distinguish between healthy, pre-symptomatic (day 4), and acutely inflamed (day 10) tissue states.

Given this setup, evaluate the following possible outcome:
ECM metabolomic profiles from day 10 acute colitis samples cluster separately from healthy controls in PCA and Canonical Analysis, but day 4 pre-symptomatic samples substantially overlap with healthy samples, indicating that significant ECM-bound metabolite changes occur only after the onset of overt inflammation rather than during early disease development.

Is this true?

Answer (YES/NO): NO